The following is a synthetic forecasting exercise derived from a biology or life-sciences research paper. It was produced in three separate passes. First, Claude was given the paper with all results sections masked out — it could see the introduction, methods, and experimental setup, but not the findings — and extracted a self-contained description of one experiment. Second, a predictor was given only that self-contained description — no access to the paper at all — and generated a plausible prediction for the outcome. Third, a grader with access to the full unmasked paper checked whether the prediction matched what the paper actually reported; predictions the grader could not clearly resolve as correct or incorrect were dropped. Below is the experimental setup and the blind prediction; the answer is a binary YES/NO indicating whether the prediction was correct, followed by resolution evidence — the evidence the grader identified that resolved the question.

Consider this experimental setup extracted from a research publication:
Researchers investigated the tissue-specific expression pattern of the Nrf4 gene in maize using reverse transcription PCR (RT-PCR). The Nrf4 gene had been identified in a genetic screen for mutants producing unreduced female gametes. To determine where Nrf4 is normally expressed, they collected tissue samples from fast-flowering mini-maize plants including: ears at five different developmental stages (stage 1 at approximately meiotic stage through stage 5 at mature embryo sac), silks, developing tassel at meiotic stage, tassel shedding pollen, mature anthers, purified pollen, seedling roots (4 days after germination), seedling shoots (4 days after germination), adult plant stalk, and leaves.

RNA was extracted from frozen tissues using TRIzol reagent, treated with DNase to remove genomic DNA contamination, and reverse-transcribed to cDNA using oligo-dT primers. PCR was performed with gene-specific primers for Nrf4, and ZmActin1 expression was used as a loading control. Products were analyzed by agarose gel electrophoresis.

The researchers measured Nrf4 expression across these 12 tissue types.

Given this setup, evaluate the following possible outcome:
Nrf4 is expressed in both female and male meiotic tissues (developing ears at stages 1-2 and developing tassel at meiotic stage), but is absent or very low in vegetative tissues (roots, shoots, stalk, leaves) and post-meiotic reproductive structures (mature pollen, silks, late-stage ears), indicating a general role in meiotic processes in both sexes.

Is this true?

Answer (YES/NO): NO